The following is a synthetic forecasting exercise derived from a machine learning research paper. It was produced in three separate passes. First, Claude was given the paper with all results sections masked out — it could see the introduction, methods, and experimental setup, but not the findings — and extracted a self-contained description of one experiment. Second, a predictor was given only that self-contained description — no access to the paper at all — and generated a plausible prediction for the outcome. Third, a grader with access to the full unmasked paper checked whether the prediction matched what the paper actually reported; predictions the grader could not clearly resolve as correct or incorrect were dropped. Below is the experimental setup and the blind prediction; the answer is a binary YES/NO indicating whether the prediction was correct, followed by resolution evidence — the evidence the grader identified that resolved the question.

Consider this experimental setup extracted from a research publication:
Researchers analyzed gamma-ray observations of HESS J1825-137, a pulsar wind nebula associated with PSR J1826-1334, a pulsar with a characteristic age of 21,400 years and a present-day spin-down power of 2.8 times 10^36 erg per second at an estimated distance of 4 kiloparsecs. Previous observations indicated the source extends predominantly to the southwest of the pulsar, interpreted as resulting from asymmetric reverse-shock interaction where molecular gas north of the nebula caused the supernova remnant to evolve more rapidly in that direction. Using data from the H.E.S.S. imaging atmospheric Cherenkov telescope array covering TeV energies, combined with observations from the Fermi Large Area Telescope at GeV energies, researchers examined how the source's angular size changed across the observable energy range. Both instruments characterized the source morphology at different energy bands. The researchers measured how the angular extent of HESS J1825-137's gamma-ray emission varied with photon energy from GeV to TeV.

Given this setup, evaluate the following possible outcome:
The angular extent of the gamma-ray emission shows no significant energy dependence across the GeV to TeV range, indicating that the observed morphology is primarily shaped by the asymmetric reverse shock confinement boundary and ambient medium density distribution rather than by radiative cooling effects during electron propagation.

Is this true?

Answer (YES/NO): NO